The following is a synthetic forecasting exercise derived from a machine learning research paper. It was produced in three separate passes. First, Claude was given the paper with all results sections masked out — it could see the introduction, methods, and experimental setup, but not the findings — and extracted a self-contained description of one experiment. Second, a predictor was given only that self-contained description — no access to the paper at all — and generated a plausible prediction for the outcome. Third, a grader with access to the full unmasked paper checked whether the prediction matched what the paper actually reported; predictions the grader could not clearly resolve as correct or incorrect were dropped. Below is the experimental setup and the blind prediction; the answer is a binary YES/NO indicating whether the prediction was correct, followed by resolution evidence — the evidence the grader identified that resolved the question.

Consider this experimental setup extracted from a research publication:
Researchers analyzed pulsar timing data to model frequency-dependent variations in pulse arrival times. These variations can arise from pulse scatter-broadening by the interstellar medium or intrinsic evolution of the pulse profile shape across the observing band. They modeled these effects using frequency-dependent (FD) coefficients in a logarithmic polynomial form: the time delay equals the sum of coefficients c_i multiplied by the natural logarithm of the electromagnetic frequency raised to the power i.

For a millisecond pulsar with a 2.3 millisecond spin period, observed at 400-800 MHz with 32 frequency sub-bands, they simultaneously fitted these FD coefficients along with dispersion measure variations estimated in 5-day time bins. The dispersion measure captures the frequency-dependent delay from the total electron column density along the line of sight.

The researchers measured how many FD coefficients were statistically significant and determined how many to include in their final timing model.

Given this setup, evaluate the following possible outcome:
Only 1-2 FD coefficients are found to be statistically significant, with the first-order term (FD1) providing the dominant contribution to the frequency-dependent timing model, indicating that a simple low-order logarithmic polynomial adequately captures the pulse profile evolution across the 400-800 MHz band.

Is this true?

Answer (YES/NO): YES